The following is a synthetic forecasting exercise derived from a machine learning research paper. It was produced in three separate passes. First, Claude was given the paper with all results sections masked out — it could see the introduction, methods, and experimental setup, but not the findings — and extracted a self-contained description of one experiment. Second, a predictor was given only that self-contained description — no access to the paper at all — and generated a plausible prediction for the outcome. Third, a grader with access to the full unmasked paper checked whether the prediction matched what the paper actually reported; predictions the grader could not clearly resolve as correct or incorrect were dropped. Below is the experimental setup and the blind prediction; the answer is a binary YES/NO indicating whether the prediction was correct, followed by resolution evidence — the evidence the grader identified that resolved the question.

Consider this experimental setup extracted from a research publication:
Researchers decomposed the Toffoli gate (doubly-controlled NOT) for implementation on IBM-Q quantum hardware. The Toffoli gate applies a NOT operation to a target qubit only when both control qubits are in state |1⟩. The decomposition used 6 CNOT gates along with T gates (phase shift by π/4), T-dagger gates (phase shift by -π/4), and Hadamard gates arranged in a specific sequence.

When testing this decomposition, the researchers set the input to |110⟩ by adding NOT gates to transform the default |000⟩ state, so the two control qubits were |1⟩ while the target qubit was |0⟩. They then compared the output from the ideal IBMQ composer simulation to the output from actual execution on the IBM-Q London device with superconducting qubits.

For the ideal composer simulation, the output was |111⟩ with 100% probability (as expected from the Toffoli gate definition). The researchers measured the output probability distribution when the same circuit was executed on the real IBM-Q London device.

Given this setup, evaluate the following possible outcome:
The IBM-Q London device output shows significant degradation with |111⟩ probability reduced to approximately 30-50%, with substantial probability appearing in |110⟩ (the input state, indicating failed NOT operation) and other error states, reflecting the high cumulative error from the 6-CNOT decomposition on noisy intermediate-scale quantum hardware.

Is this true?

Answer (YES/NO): NO